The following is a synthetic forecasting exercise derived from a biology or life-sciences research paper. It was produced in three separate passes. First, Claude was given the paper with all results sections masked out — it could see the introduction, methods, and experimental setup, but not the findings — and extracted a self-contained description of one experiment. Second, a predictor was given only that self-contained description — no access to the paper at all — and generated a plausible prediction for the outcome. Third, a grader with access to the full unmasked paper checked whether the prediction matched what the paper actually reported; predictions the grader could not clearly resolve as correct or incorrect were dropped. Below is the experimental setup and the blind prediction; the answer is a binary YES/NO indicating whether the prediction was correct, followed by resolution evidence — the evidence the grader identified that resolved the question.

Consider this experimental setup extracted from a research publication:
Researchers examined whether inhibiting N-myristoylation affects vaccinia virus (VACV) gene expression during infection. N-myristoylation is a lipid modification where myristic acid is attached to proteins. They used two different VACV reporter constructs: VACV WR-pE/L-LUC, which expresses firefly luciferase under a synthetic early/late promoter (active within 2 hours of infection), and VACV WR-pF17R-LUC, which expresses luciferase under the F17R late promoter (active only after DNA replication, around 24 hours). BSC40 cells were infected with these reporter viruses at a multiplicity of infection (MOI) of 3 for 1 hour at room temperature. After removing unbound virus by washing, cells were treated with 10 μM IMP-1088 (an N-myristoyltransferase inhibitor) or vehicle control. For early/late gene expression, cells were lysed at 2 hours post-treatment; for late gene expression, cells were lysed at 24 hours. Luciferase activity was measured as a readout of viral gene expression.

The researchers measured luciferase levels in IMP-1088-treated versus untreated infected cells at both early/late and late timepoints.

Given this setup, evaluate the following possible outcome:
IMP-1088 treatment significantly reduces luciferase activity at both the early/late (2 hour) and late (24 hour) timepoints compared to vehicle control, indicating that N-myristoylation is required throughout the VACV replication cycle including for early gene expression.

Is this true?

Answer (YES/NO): NO